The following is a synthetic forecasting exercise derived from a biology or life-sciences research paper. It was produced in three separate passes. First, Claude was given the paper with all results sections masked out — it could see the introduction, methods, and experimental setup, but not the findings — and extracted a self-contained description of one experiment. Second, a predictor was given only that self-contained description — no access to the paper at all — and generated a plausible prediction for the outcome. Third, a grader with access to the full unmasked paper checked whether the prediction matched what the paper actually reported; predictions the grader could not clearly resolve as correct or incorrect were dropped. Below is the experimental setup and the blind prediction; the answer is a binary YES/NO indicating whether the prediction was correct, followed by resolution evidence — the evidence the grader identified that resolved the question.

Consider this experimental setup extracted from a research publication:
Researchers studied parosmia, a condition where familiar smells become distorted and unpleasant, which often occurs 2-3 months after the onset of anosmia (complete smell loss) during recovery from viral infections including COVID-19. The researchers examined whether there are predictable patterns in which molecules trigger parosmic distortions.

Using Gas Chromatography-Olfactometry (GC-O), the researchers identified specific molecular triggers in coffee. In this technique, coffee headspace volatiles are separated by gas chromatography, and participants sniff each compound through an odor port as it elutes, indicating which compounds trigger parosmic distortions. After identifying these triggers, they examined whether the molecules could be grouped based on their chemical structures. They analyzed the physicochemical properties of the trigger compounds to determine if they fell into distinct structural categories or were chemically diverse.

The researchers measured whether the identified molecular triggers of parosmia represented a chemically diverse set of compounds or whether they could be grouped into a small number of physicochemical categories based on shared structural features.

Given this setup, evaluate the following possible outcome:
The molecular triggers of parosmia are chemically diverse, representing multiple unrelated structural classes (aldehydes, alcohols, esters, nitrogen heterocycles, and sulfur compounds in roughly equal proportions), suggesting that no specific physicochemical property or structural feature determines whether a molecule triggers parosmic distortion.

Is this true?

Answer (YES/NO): NO